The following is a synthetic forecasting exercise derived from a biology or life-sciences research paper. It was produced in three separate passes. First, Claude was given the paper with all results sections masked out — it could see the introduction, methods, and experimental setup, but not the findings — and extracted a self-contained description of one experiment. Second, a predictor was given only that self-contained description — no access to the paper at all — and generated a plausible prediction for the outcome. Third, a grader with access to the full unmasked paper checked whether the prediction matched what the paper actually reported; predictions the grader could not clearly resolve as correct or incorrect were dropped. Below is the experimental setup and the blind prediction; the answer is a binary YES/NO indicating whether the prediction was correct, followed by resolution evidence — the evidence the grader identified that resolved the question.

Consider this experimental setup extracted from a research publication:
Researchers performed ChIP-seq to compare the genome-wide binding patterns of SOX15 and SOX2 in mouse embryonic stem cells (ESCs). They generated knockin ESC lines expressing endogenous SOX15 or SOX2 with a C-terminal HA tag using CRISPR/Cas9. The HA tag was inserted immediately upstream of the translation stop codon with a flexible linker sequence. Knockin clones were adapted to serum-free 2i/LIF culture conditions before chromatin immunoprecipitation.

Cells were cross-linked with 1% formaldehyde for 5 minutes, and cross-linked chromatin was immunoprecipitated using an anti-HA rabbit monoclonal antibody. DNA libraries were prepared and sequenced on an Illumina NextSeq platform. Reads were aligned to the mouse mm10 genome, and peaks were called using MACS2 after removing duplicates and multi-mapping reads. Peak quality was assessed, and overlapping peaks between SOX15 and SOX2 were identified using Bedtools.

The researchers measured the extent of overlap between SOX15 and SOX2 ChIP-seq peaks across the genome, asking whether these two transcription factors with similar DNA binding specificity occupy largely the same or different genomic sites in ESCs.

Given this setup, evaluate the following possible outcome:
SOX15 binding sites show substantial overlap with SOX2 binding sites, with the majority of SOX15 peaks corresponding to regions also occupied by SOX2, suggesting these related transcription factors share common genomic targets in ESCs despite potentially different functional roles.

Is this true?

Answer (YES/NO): NO